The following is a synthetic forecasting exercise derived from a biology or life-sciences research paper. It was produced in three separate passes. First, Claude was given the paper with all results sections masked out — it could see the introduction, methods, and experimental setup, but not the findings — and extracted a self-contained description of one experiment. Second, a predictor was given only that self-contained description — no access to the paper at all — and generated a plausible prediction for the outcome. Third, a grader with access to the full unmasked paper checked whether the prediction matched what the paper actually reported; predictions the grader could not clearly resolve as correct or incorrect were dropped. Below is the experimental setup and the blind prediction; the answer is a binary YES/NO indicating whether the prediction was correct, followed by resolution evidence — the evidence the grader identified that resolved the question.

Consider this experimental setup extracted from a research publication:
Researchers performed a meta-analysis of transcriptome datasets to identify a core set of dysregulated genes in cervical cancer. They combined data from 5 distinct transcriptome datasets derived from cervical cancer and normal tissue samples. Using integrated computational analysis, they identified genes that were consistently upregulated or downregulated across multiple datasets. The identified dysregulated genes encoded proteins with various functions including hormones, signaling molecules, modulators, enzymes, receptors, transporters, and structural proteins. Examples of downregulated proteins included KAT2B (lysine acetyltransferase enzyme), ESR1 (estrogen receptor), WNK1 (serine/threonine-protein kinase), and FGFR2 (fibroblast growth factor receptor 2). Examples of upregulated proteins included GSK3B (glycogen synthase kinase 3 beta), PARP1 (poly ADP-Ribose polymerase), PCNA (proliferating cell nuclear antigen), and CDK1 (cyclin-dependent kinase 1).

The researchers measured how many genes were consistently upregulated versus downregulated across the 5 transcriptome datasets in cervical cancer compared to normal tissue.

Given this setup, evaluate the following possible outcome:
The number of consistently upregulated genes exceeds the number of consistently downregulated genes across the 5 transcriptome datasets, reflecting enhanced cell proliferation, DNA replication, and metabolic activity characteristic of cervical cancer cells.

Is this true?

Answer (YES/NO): YES